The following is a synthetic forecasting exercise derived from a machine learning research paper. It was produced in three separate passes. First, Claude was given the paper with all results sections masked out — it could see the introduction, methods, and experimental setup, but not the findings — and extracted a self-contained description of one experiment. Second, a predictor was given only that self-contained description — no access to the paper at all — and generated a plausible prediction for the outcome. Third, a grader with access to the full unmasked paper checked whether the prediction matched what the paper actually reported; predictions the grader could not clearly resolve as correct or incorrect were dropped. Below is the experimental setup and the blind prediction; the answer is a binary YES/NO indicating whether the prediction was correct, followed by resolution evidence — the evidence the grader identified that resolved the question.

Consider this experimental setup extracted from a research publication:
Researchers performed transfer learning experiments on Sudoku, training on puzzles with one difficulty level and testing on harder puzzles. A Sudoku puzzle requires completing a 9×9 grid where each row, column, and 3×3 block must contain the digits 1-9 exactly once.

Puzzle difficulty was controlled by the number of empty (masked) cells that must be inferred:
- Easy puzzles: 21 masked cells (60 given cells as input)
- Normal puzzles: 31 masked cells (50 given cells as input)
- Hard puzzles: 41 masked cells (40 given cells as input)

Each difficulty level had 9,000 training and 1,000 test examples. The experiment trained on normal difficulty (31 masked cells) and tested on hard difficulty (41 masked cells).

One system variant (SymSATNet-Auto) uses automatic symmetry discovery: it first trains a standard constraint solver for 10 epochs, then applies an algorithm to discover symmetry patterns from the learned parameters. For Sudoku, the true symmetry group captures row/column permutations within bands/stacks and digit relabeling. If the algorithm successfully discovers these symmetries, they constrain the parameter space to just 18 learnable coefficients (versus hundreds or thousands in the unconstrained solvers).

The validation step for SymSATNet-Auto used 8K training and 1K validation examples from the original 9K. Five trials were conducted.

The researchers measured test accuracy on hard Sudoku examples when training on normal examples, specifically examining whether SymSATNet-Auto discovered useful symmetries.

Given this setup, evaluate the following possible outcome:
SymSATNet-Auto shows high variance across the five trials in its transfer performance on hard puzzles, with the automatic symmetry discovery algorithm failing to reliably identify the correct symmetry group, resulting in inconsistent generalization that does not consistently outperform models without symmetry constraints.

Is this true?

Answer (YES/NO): NO